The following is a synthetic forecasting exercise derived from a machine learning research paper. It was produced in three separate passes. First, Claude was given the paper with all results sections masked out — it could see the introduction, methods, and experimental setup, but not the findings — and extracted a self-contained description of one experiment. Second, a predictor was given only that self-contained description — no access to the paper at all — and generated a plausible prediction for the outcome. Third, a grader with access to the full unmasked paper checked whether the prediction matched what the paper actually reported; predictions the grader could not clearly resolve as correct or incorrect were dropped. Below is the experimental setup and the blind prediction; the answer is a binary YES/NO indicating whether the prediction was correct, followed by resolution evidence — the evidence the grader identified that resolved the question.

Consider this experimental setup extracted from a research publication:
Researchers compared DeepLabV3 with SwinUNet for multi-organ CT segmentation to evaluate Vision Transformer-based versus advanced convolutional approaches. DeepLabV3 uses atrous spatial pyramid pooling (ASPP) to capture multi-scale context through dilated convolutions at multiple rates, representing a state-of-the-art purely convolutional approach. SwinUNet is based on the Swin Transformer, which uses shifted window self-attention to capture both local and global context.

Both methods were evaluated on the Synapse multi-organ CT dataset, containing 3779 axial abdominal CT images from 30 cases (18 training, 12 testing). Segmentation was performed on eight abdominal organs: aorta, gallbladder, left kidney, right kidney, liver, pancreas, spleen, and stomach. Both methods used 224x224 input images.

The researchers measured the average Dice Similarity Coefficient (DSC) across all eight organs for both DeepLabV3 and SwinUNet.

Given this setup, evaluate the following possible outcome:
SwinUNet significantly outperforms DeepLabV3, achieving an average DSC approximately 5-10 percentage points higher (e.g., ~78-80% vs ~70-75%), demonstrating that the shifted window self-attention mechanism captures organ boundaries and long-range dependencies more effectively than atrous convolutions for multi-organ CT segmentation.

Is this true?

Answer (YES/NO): NO